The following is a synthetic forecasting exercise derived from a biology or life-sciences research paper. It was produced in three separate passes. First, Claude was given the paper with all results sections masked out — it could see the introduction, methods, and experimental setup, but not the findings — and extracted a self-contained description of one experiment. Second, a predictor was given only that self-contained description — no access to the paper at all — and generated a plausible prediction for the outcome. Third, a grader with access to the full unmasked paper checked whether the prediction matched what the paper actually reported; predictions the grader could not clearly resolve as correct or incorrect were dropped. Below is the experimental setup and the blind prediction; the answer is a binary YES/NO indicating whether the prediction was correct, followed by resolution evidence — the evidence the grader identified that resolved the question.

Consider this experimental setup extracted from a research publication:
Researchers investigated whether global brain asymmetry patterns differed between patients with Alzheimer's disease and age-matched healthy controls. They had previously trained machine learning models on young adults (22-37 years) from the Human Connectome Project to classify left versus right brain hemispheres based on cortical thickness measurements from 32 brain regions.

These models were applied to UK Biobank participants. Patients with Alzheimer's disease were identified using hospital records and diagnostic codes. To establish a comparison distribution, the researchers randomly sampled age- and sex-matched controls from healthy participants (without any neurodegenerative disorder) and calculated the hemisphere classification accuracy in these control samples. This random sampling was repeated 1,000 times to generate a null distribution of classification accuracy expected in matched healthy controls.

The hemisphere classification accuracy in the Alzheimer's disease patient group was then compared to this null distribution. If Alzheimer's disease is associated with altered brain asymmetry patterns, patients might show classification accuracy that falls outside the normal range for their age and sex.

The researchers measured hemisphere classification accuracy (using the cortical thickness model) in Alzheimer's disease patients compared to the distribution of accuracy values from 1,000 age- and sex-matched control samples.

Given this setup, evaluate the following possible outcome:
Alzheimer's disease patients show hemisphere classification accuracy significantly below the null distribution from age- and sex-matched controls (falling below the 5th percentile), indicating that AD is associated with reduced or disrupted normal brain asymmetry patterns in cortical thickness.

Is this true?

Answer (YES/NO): YES